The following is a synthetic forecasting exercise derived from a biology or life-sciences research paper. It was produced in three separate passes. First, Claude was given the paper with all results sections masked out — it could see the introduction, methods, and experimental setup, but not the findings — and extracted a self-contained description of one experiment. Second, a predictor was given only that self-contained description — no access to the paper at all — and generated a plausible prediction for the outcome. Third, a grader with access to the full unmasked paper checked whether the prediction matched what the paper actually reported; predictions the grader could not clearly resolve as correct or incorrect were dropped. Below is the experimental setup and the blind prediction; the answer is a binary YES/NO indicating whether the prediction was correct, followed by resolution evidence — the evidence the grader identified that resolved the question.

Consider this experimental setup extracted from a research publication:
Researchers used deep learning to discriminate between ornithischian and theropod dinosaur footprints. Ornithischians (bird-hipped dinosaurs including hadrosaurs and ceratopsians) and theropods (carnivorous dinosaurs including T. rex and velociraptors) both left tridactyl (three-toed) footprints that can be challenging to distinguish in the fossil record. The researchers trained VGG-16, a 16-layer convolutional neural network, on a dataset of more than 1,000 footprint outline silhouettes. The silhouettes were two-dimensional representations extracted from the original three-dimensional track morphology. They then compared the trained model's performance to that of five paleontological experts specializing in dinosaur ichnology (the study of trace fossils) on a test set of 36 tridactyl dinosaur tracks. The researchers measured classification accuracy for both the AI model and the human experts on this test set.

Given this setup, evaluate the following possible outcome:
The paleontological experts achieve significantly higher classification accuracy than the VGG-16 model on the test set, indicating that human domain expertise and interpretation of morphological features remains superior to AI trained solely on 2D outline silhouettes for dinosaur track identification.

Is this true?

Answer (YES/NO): NO